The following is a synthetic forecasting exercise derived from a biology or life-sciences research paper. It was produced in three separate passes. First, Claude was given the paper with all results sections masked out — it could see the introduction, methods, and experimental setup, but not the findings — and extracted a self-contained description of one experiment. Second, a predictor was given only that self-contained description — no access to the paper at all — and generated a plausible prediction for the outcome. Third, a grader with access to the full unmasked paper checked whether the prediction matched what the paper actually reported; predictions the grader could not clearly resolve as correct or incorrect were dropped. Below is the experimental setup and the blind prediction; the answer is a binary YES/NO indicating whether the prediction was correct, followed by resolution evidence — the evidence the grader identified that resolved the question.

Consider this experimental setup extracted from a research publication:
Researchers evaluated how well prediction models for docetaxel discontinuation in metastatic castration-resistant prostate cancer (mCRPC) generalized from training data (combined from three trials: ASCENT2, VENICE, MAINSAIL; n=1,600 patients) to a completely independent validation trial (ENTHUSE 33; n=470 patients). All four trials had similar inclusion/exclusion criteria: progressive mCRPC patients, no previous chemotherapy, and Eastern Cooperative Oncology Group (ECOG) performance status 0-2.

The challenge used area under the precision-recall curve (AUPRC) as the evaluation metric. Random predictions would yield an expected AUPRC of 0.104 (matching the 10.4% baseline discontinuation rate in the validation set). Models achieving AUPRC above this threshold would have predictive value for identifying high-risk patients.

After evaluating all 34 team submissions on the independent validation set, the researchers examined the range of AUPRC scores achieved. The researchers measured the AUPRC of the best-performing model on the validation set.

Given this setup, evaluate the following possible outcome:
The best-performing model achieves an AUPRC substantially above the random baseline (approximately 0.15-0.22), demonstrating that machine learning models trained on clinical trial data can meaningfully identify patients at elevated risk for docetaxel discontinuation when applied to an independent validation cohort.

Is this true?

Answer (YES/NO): YES